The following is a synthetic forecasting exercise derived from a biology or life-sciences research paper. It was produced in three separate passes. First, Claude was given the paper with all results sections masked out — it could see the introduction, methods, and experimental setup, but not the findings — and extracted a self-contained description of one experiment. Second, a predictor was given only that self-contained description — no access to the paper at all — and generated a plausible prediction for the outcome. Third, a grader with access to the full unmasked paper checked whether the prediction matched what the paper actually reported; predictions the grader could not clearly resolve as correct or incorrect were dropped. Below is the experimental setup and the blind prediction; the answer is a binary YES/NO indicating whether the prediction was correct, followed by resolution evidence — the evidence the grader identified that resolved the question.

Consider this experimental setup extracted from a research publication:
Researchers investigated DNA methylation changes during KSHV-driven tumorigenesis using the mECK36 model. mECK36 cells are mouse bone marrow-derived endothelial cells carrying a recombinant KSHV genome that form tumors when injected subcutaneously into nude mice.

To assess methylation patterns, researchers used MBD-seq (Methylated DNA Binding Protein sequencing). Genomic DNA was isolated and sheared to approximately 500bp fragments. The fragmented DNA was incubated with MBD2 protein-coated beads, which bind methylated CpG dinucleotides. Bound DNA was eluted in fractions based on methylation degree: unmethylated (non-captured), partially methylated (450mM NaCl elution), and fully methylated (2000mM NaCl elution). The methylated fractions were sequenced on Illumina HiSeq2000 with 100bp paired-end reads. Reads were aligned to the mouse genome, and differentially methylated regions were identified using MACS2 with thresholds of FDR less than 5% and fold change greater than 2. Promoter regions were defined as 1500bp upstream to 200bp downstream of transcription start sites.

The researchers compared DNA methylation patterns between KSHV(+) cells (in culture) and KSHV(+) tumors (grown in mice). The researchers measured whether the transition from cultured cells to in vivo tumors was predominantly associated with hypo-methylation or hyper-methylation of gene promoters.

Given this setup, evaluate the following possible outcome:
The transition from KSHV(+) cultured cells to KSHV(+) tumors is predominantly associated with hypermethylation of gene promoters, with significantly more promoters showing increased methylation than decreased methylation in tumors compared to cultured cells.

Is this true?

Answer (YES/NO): NO